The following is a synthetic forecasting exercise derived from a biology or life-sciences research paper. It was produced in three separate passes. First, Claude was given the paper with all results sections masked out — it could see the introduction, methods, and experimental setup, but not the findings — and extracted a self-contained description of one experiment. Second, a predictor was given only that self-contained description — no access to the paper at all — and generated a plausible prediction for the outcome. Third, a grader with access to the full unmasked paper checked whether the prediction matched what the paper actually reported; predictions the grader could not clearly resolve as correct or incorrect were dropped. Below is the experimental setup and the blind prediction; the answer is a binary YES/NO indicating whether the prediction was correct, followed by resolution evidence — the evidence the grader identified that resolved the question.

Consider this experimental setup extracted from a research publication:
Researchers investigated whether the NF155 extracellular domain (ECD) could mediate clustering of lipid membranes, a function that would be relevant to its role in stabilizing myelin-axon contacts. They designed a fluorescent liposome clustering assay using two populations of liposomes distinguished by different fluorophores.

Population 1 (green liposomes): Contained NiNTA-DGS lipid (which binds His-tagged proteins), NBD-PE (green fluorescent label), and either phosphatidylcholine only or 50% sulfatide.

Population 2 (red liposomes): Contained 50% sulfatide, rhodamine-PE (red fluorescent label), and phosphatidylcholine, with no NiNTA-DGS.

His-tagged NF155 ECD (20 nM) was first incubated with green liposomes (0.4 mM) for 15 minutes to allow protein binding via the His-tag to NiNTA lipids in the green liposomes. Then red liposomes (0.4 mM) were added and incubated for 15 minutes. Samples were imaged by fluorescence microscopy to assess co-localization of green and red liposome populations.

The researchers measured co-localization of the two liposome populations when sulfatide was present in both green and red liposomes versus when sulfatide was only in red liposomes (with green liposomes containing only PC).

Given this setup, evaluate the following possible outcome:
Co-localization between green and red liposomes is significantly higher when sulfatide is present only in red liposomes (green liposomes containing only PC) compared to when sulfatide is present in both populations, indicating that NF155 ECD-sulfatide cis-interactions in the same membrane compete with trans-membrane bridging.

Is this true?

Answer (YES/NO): YES